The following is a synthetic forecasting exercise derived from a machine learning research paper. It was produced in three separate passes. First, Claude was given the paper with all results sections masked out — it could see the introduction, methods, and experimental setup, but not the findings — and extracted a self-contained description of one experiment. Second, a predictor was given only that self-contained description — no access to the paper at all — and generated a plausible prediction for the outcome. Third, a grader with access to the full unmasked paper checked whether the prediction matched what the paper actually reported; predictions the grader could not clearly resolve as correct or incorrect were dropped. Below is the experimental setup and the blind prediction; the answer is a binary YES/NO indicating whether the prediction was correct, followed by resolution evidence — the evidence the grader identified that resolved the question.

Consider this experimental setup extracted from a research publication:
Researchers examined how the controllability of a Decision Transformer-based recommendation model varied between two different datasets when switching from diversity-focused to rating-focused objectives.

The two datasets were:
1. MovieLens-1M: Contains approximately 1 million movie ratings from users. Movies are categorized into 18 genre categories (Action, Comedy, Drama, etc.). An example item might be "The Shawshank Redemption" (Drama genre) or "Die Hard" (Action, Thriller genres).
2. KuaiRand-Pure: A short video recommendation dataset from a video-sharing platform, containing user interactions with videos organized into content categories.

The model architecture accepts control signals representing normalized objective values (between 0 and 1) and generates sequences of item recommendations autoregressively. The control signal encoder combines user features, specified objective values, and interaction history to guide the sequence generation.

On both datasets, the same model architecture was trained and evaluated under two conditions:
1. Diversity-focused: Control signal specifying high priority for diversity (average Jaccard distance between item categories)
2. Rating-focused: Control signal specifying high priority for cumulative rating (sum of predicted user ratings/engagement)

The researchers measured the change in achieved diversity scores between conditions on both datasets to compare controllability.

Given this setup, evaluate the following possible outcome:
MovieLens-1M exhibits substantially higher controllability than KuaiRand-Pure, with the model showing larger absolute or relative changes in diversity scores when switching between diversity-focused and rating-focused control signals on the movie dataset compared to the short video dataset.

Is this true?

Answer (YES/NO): NO